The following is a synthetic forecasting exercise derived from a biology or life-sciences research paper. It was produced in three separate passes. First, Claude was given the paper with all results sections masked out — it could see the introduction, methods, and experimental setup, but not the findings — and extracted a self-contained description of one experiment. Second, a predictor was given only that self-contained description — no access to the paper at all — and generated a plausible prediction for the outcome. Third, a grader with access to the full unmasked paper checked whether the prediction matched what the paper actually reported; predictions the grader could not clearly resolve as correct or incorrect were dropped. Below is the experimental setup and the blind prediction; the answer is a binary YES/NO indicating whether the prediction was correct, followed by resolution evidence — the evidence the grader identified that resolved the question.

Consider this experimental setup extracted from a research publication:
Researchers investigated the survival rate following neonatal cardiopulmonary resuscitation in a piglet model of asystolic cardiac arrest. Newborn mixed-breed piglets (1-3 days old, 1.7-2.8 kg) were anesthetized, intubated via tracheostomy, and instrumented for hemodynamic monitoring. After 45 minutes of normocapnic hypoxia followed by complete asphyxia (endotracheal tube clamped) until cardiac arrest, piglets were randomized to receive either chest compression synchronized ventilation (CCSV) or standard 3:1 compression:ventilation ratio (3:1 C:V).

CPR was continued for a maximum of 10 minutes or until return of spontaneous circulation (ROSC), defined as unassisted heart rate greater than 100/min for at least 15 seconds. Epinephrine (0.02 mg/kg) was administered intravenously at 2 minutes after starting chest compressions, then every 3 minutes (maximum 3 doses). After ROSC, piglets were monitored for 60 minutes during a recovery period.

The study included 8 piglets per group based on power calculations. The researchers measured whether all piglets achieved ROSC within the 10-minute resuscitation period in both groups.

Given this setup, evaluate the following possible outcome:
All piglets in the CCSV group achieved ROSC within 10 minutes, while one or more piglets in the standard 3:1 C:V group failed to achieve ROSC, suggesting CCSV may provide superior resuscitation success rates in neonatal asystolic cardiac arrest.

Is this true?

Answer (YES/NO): NO